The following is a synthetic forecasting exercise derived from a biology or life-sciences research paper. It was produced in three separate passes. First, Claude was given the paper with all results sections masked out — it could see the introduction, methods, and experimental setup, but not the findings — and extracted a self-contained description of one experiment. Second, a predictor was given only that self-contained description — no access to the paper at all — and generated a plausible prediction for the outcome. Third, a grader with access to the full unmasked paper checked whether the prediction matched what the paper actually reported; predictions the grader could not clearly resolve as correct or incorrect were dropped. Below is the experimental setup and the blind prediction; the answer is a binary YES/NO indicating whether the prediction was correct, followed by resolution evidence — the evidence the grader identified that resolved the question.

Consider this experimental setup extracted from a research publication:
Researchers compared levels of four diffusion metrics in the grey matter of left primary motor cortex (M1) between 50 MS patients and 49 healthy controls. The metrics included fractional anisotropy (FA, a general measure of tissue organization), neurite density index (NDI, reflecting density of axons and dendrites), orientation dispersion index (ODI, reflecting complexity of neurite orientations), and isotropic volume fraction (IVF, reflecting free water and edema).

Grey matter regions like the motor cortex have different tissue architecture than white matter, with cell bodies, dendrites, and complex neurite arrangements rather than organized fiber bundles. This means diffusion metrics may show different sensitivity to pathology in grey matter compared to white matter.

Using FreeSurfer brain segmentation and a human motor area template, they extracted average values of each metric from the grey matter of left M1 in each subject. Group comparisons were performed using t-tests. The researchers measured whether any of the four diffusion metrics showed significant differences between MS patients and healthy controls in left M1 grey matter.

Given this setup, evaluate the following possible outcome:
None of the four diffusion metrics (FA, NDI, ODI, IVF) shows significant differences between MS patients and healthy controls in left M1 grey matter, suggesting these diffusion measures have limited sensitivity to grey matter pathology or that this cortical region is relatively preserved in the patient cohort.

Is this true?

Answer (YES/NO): YES